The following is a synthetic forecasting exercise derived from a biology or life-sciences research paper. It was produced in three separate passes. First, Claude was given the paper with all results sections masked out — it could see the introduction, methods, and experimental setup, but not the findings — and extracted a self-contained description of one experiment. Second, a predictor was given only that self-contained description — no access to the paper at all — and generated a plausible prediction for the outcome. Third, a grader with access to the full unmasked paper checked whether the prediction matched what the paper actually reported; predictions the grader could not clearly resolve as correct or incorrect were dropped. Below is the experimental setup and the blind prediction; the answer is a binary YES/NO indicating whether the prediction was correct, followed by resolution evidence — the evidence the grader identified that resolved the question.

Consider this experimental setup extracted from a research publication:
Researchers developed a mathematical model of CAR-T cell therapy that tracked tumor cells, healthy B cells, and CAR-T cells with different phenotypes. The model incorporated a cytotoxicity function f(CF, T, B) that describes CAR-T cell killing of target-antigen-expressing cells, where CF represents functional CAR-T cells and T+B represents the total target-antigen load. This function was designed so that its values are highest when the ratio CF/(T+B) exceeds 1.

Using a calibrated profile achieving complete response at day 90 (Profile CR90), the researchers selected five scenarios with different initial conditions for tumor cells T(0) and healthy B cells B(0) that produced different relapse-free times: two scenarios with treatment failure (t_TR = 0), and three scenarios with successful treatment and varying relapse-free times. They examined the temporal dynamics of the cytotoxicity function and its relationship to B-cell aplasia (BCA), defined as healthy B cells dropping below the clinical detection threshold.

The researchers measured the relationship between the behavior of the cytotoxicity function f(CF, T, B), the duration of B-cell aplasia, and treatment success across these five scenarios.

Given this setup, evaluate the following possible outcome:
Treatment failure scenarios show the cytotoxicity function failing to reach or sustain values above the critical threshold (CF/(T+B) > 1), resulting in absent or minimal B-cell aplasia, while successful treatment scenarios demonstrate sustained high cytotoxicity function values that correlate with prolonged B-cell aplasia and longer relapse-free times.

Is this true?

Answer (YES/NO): YES